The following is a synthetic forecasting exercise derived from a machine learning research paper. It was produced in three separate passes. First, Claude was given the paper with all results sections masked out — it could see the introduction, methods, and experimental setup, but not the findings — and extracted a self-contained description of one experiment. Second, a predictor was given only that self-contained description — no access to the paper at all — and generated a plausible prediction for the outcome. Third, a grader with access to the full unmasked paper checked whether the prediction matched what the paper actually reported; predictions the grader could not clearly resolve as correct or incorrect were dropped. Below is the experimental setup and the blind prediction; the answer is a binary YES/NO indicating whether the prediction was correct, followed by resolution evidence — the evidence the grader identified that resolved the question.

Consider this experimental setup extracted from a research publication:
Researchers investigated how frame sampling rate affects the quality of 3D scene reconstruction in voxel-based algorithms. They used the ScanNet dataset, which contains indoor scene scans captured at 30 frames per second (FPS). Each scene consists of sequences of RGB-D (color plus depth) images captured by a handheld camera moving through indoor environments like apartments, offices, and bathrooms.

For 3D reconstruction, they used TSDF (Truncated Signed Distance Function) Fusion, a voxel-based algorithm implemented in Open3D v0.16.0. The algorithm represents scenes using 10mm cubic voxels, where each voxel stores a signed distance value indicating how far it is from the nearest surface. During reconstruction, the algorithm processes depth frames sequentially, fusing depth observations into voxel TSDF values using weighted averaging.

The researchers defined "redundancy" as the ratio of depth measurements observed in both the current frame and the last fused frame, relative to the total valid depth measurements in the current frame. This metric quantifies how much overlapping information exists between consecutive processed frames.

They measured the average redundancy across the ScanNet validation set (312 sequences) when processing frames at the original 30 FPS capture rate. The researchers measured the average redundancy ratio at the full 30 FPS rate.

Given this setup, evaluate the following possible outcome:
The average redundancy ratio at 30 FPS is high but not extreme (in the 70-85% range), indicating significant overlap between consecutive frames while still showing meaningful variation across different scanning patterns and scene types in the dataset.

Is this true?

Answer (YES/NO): NO